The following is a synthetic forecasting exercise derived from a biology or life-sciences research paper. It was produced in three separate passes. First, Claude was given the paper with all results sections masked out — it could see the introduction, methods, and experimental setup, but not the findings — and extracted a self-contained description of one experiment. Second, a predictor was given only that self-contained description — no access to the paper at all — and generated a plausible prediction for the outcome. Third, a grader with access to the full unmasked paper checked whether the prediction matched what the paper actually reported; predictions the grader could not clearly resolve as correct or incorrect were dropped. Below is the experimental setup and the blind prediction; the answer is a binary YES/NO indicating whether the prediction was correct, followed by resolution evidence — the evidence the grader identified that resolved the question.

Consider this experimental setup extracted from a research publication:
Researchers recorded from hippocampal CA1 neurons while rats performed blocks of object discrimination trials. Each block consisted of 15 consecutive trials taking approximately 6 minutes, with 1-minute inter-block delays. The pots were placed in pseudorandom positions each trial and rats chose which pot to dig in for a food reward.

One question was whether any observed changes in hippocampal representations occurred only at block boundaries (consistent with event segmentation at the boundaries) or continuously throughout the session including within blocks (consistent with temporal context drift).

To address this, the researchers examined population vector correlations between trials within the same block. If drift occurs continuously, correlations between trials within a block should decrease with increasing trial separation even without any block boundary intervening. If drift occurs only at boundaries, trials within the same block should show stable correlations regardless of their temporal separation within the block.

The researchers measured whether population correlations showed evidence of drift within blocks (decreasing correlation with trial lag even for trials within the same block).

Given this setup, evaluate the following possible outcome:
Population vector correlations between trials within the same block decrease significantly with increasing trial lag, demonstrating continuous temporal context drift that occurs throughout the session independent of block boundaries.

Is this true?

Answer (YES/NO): YES